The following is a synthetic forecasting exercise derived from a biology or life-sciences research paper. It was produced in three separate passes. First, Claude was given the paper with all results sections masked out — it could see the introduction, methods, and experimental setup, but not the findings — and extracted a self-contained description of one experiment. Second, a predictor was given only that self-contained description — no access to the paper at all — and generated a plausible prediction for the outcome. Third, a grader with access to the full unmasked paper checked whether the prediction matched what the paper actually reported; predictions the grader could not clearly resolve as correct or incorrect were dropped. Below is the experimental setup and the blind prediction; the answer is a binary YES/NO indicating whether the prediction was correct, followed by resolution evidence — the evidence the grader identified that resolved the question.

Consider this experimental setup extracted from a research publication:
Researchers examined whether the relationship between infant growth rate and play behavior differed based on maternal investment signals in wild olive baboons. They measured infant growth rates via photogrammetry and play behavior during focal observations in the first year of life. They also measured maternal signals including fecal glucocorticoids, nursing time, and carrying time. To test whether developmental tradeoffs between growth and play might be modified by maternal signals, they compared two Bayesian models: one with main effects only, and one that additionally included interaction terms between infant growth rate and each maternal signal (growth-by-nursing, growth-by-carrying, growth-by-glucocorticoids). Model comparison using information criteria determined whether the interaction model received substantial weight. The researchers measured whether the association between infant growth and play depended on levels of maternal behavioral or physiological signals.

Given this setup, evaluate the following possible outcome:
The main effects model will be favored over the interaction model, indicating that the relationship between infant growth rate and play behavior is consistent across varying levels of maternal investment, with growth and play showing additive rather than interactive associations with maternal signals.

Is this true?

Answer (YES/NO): NO